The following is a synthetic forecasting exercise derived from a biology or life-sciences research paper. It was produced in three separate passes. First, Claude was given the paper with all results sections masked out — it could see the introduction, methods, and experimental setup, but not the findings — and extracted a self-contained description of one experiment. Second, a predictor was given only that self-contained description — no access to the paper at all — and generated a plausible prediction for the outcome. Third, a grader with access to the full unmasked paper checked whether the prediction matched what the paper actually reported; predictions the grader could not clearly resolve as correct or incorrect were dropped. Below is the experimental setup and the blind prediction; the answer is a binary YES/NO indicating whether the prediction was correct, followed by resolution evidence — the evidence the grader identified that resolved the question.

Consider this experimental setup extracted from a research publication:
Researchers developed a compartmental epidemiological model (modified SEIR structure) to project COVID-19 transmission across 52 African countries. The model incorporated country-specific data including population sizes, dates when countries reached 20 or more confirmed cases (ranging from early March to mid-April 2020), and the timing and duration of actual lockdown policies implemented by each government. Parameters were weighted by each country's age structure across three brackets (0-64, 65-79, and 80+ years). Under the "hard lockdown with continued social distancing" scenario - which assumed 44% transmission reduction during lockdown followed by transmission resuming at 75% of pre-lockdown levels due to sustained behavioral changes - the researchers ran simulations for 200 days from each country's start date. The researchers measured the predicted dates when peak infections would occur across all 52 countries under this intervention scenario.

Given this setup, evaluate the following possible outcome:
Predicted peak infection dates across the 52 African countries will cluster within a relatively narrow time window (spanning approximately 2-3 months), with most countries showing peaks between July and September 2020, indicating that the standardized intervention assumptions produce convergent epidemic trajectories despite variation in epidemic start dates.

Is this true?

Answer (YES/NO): NO